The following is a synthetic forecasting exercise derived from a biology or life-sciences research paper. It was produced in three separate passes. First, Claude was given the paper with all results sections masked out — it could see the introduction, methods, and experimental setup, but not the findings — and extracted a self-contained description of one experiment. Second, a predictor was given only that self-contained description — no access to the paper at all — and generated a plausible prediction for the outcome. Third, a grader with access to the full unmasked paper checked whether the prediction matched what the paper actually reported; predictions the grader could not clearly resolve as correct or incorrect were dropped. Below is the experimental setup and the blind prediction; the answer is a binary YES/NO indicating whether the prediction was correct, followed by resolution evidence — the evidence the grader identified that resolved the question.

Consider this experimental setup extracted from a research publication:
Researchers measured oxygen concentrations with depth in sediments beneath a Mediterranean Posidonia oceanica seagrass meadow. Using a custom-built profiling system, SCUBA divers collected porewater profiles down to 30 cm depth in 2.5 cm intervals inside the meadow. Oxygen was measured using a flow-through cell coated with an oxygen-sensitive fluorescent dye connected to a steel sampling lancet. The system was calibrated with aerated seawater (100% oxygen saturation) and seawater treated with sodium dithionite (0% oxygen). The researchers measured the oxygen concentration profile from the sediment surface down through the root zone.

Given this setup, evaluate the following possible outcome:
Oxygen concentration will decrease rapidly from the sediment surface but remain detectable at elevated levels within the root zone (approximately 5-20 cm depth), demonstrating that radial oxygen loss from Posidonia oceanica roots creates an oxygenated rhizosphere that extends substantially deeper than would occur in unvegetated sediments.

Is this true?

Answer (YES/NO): NO